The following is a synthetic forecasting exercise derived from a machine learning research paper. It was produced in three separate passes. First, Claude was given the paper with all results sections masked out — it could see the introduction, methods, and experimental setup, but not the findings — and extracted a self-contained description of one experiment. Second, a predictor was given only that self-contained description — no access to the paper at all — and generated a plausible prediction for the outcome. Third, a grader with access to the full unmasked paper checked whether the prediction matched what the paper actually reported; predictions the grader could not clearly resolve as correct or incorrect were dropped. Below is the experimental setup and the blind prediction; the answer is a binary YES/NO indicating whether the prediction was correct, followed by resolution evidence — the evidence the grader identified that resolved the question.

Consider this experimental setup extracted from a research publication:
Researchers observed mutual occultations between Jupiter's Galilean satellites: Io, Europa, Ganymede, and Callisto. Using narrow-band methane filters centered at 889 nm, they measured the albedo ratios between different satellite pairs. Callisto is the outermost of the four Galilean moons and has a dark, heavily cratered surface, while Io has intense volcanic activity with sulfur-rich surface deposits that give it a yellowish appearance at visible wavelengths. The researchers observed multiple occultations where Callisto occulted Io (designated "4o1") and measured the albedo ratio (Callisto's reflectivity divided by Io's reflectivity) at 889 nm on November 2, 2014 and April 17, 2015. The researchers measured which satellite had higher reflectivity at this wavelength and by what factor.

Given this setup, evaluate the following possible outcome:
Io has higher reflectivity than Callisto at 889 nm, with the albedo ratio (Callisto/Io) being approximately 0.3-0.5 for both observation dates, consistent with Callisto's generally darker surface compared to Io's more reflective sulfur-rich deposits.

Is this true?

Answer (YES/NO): NO